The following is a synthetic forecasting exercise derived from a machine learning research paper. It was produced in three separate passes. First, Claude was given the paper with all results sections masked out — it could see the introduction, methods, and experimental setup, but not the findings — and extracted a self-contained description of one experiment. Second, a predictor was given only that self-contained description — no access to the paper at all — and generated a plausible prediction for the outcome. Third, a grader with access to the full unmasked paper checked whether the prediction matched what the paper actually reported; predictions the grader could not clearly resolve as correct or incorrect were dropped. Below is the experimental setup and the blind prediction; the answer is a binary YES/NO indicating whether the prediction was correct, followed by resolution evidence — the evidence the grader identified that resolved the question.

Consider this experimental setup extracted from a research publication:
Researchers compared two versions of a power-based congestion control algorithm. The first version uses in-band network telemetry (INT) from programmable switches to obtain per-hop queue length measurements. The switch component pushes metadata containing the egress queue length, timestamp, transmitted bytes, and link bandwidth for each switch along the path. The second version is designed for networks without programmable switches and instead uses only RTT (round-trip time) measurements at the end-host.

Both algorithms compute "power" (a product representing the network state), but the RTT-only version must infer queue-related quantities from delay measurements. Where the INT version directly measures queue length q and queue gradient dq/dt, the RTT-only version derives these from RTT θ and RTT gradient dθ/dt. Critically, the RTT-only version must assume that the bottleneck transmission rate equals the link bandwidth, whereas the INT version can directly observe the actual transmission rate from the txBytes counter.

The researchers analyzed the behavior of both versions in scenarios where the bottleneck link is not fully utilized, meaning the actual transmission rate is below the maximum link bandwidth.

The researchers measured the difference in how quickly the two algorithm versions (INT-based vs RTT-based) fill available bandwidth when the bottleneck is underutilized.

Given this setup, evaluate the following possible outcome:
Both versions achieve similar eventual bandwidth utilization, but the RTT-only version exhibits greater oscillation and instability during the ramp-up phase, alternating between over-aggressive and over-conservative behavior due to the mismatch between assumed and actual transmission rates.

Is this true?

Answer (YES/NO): NO